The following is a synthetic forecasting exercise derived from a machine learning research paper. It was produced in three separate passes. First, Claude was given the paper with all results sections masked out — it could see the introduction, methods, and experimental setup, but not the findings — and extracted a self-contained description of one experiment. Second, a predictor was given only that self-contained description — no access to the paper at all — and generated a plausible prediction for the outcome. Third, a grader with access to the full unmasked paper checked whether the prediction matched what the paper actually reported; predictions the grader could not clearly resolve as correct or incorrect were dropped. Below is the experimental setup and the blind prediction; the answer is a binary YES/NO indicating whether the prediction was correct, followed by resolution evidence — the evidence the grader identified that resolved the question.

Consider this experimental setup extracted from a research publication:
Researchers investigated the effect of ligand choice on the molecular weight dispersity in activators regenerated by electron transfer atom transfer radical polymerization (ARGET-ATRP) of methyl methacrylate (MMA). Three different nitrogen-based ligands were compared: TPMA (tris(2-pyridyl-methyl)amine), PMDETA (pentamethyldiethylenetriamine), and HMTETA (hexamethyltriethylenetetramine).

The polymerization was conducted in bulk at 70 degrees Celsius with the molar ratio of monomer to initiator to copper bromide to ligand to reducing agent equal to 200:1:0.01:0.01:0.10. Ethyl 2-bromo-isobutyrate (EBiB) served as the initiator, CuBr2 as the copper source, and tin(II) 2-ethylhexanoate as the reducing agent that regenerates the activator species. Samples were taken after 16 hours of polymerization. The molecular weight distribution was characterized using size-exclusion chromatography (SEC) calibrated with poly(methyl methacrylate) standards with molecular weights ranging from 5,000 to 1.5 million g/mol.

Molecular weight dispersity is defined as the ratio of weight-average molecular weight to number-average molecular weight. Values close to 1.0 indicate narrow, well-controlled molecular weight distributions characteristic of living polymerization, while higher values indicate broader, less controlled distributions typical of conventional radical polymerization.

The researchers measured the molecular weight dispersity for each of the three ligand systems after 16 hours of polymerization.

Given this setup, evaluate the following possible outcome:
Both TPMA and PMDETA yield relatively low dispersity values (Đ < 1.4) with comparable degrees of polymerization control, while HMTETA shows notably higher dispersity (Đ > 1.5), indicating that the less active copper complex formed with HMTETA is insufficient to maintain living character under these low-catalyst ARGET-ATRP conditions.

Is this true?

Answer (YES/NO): NO